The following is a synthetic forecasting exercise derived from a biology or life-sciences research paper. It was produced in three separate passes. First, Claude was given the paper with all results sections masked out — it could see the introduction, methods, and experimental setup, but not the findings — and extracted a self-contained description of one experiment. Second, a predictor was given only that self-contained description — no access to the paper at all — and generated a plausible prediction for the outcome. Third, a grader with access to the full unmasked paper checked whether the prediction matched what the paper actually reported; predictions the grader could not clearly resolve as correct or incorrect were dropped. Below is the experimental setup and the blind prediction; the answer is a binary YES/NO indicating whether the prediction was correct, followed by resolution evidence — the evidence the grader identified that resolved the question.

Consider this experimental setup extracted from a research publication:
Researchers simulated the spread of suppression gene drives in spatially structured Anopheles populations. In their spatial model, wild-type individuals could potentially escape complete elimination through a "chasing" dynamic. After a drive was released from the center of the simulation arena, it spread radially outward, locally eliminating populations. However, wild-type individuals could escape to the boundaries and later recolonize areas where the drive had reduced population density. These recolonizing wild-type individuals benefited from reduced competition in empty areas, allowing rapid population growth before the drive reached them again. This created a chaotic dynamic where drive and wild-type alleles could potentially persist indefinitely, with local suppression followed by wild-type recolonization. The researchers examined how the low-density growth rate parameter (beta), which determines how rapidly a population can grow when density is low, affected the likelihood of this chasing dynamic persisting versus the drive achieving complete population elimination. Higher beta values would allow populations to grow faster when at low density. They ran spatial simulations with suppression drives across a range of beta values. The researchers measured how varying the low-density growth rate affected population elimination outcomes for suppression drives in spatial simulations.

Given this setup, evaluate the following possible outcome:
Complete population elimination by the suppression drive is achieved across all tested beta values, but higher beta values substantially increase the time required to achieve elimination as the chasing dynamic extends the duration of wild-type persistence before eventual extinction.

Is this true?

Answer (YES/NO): NO